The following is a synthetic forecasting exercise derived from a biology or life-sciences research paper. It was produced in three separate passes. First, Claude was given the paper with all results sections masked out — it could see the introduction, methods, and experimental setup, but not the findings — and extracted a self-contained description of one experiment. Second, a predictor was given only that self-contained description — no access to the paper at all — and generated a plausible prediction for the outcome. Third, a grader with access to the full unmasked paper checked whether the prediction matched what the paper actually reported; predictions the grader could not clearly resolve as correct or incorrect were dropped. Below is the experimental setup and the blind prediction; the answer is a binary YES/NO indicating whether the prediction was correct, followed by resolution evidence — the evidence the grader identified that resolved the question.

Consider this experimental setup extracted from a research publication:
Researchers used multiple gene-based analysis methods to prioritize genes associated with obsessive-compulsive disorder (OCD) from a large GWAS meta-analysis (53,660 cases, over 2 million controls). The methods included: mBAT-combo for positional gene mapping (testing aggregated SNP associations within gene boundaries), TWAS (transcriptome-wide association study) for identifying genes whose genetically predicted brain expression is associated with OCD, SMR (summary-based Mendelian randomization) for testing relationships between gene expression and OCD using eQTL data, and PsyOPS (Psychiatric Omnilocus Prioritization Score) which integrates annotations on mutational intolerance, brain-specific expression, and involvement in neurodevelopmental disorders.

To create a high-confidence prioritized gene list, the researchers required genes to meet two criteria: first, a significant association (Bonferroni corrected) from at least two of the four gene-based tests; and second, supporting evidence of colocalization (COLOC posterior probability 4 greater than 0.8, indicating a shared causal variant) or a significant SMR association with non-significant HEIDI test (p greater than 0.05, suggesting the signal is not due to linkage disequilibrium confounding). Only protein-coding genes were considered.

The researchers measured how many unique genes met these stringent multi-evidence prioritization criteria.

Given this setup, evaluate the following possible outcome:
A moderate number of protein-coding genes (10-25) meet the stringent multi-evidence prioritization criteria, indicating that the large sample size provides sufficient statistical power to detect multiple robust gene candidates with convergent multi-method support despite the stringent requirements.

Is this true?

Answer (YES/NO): YES